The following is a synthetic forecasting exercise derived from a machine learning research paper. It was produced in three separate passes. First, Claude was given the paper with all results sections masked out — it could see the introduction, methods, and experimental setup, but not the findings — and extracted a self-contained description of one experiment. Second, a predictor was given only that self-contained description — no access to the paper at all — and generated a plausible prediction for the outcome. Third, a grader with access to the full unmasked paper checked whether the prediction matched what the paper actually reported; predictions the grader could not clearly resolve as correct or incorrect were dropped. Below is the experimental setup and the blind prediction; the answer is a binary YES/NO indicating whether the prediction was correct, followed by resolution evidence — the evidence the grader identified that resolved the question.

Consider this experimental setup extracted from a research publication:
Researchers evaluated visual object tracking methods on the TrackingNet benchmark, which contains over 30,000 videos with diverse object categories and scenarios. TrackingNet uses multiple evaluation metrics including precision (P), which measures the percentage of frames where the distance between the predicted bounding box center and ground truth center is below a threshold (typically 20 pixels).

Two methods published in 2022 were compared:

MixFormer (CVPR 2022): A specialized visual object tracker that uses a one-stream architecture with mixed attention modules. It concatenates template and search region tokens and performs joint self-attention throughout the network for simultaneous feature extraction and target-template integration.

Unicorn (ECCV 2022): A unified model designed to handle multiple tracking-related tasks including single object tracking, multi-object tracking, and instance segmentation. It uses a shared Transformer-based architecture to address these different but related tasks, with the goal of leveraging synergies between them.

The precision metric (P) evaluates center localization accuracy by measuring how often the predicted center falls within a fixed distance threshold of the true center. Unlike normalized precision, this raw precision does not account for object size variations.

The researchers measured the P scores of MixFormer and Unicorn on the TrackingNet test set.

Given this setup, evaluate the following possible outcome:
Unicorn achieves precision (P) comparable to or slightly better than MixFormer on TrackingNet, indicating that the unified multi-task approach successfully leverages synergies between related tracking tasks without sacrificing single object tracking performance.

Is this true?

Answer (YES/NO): YES